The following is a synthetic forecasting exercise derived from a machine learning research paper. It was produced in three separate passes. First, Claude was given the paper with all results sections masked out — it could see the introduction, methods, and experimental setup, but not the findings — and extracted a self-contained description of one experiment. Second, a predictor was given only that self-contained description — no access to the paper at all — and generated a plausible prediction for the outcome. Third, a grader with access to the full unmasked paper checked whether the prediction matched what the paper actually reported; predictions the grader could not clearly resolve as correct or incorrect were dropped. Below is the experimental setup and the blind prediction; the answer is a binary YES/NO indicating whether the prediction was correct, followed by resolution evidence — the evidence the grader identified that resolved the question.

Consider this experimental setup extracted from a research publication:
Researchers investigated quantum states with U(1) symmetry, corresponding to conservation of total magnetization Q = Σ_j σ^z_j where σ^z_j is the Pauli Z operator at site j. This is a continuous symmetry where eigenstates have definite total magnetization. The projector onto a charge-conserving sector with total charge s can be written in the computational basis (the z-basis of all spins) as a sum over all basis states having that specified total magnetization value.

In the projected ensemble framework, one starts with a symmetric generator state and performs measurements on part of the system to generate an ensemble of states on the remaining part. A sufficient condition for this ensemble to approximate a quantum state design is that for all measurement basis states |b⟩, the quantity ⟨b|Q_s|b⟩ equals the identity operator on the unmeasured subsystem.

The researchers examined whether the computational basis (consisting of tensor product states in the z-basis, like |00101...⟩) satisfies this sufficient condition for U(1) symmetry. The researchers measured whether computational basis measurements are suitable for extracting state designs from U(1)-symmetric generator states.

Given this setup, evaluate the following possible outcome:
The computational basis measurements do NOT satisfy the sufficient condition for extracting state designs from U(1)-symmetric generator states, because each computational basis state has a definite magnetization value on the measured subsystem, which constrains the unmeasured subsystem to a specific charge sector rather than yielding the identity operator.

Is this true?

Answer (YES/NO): YES